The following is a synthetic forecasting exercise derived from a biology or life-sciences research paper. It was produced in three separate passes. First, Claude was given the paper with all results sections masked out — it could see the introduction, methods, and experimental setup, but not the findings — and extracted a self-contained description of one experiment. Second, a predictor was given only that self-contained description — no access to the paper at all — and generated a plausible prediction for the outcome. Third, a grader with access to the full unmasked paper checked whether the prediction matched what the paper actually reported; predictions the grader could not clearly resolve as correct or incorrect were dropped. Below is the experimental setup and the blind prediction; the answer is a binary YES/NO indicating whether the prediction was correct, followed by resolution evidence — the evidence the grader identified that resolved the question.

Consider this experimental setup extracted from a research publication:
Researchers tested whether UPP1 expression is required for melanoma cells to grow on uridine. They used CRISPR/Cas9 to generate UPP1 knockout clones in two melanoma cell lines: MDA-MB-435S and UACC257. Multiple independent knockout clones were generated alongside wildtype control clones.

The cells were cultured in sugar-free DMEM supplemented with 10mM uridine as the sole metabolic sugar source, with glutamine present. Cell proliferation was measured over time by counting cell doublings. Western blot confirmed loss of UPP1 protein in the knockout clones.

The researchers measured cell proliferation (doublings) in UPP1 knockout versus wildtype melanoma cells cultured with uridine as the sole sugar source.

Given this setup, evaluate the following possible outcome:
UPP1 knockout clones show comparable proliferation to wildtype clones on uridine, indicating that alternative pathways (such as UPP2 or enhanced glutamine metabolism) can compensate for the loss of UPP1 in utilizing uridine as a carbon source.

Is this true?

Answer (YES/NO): NO